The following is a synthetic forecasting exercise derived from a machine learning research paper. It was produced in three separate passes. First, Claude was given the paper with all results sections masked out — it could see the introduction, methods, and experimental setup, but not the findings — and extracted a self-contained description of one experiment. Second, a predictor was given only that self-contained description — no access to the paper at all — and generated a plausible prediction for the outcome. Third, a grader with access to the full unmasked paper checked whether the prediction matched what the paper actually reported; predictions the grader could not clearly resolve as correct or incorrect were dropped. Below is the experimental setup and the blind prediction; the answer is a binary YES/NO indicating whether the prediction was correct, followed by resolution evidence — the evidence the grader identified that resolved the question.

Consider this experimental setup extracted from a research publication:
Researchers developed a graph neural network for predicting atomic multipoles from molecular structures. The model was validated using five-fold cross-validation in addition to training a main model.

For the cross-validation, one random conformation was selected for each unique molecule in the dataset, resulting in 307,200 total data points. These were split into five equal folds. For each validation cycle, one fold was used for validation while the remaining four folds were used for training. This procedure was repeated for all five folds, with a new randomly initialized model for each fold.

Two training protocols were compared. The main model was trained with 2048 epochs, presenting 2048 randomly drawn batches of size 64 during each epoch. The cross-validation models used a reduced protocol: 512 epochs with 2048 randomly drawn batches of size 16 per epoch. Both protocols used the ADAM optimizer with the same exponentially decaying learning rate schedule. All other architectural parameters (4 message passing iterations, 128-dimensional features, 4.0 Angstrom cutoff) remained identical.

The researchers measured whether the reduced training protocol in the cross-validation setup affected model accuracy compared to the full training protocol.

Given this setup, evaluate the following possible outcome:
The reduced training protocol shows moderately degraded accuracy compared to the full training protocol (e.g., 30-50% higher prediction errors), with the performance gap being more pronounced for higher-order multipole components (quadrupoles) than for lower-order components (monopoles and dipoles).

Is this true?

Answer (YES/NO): NO